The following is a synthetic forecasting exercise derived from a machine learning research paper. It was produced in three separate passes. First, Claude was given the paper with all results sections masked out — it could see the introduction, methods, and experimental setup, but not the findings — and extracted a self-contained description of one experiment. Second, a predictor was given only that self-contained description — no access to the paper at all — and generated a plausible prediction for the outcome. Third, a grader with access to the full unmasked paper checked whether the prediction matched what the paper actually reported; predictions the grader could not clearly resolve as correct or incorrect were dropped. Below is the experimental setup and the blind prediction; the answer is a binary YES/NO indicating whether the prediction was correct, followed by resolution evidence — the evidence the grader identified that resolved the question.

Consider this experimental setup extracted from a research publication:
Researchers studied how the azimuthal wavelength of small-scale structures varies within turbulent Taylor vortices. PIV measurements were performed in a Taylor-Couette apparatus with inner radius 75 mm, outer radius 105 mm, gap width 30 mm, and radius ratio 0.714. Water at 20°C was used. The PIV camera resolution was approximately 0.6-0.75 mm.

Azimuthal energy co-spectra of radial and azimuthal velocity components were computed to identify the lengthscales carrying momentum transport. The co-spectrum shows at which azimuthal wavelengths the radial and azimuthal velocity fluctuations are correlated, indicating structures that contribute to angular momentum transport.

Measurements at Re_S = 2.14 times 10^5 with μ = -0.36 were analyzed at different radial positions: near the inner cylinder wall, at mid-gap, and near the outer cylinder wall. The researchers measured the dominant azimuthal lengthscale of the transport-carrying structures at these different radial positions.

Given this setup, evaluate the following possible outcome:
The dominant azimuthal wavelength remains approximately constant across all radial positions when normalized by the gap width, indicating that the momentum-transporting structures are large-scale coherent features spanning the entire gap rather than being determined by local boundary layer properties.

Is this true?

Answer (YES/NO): NO